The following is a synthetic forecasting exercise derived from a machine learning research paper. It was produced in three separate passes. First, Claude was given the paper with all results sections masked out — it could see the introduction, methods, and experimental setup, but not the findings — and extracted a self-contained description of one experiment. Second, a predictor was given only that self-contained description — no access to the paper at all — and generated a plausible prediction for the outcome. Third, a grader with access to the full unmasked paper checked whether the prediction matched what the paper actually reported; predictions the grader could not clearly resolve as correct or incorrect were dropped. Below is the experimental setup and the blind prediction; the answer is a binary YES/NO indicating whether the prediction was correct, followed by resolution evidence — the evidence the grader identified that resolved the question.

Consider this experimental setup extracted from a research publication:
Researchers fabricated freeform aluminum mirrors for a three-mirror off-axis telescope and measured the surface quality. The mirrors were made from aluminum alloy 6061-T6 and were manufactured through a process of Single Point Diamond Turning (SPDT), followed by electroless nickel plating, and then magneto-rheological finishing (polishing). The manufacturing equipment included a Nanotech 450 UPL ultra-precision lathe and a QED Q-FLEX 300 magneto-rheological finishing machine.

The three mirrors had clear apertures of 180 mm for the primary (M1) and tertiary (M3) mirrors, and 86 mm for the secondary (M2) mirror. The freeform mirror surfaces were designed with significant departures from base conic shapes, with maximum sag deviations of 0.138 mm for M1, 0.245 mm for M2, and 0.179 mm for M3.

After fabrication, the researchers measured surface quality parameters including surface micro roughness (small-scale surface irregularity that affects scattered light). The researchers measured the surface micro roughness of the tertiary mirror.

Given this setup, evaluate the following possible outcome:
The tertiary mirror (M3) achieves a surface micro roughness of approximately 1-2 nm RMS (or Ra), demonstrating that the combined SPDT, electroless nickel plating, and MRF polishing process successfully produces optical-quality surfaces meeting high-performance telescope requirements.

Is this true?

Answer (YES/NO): NO